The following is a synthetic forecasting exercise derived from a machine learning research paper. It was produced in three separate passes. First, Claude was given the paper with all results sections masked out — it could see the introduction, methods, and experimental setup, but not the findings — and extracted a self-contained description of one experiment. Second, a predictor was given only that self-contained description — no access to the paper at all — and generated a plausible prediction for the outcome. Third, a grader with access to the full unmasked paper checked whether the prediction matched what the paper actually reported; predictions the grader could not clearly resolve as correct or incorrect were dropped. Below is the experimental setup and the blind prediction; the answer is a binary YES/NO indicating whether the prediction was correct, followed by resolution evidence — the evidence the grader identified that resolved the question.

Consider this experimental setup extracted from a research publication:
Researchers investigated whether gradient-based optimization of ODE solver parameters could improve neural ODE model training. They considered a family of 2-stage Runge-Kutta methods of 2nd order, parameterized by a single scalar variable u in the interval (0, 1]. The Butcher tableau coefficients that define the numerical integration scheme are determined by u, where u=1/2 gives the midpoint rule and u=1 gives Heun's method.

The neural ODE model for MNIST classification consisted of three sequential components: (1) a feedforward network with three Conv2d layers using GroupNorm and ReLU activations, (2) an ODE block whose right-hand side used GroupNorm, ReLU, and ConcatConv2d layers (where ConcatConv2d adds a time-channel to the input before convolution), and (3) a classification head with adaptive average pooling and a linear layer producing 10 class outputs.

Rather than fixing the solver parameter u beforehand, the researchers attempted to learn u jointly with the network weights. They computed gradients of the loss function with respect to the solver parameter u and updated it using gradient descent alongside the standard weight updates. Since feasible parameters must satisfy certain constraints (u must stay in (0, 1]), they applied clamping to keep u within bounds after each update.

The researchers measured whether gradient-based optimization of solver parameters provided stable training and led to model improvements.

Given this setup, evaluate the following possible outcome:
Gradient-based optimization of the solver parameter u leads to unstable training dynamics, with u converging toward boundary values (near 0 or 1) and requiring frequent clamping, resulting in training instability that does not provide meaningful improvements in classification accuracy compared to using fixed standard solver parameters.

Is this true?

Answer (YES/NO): YES